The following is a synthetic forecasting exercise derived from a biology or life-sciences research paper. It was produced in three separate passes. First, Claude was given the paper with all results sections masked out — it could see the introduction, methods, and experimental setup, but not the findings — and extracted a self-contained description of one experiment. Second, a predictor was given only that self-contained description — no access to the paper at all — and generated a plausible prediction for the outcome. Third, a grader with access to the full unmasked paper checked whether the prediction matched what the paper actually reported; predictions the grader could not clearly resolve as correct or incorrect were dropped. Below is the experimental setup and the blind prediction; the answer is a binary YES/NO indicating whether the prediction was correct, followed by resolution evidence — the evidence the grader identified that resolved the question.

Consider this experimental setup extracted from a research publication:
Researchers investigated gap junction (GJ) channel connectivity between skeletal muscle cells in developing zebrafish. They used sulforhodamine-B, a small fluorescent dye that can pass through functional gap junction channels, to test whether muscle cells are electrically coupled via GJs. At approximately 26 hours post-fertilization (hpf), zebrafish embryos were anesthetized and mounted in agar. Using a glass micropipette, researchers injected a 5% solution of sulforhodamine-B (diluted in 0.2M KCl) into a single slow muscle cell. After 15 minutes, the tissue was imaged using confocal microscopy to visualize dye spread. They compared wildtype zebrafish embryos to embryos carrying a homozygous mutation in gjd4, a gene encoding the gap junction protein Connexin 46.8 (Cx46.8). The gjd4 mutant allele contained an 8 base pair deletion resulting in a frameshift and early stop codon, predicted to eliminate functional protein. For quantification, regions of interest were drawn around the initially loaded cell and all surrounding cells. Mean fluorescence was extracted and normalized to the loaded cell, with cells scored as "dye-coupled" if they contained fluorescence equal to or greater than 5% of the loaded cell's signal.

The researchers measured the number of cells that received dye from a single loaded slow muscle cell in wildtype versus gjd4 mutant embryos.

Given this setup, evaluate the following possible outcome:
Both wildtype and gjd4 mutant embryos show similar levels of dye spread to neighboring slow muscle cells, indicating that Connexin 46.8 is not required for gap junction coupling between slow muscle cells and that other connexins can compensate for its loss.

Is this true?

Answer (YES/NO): NO